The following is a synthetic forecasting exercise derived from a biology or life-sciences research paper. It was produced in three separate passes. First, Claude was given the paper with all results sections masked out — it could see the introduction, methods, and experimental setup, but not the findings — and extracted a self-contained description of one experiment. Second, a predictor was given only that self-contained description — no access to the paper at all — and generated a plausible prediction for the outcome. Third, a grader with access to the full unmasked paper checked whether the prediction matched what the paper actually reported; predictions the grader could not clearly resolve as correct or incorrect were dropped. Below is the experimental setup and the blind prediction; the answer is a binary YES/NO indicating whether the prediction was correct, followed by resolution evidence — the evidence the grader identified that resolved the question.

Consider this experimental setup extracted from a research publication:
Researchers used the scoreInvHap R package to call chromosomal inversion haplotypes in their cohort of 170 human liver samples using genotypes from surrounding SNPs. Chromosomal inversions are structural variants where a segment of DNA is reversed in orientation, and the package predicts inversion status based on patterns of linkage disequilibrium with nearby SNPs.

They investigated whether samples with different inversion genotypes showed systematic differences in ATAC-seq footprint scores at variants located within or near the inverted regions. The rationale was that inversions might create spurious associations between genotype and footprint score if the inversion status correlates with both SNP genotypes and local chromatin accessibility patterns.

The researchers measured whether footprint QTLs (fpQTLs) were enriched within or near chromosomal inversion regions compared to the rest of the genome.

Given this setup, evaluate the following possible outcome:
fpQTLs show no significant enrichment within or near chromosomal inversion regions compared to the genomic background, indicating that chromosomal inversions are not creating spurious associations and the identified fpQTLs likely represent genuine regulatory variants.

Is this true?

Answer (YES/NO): NO